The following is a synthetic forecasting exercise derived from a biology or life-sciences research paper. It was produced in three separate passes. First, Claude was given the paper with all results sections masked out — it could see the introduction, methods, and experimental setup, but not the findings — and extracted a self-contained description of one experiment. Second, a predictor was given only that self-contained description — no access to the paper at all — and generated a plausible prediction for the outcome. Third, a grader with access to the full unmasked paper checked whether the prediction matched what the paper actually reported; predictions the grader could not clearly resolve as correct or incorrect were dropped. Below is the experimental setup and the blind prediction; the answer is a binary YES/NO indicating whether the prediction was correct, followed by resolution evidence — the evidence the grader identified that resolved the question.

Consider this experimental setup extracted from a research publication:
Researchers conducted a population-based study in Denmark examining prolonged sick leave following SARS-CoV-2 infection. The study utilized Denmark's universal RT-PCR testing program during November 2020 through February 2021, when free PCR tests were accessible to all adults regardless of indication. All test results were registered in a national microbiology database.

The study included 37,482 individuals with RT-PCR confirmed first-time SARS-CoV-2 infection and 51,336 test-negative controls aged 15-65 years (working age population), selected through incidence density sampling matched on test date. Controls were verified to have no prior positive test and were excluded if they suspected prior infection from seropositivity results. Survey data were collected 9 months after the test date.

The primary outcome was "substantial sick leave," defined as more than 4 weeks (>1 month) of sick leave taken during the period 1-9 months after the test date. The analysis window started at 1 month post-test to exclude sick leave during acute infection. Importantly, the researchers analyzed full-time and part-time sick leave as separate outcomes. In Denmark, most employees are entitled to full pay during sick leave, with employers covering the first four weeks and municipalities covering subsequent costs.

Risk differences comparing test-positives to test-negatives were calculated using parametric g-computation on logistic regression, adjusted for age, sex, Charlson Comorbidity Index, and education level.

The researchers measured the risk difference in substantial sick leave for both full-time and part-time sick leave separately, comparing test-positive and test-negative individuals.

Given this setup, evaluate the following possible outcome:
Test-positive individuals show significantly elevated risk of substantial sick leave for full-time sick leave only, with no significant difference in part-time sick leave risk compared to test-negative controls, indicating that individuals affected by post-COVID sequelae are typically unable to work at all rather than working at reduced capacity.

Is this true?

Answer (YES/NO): NO